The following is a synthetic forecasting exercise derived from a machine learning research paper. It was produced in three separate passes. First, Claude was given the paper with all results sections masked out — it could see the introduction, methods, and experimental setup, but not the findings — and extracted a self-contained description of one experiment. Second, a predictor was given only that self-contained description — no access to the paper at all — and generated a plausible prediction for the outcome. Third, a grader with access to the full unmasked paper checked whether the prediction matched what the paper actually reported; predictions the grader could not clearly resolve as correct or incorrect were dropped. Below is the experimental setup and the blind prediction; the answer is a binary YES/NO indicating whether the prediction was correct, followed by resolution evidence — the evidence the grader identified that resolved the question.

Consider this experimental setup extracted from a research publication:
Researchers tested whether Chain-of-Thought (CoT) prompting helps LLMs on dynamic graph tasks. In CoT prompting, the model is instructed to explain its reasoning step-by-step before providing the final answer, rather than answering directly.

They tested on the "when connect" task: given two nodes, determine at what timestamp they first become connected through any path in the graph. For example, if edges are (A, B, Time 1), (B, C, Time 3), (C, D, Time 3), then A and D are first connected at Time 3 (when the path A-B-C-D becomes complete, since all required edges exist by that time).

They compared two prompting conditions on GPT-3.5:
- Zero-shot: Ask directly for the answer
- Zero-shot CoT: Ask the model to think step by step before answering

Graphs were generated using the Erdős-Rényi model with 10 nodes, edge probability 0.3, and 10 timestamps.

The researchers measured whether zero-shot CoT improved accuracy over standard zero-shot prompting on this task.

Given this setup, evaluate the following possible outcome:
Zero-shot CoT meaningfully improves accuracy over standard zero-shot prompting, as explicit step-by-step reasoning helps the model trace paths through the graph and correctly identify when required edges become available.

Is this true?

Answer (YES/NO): NO